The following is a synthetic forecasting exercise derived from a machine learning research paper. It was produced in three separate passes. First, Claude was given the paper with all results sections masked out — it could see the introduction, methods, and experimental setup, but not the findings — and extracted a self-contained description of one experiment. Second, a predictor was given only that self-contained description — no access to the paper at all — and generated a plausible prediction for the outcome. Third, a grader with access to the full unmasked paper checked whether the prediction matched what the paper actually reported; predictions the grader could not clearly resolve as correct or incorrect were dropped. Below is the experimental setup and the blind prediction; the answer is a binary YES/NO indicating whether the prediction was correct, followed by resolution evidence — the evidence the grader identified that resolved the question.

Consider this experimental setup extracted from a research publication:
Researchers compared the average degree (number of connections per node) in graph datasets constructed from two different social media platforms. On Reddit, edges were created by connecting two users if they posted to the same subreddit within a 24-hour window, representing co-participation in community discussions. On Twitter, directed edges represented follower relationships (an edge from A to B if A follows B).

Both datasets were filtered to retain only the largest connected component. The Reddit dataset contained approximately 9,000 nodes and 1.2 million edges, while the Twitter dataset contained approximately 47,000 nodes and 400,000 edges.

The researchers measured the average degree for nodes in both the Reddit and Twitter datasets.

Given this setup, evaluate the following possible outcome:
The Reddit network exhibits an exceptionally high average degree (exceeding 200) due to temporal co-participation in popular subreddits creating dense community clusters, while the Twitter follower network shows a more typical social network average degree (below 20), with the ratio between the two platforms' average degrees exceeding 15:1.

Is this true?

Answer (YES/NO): YES